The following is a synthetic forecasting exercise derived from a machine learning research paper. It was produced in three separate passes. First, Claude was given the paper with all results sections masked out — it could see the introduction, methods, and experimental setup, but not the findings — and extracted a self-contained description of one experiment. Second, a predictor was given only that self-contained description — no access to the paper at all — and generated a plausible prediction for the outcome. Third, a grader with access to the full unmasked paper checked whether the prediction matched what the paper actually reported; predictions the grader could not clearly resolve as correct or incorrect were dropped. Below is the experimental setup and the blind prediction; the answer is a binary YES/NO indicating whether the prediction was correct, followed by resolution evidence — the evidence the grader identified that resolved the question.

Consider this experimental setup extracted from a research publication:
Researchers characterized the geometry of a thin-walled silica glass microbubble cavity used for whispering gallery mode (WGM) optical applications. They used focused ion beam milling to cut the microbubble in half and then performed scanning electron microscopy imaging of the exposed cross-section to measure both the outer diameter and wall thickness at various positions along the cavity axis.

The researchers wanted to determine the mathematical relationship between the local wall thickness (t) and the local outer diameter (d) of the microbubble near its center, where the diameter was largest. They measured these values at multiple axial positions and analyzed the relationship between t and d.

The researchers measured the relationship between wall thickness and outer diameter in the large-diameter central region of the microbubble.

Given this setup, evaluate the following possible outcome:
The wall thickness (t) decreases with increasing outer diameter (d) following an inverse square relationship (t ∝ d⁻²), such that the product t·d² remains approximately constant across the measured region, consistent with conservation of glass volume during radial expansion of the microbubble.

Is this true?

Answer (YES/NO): NO